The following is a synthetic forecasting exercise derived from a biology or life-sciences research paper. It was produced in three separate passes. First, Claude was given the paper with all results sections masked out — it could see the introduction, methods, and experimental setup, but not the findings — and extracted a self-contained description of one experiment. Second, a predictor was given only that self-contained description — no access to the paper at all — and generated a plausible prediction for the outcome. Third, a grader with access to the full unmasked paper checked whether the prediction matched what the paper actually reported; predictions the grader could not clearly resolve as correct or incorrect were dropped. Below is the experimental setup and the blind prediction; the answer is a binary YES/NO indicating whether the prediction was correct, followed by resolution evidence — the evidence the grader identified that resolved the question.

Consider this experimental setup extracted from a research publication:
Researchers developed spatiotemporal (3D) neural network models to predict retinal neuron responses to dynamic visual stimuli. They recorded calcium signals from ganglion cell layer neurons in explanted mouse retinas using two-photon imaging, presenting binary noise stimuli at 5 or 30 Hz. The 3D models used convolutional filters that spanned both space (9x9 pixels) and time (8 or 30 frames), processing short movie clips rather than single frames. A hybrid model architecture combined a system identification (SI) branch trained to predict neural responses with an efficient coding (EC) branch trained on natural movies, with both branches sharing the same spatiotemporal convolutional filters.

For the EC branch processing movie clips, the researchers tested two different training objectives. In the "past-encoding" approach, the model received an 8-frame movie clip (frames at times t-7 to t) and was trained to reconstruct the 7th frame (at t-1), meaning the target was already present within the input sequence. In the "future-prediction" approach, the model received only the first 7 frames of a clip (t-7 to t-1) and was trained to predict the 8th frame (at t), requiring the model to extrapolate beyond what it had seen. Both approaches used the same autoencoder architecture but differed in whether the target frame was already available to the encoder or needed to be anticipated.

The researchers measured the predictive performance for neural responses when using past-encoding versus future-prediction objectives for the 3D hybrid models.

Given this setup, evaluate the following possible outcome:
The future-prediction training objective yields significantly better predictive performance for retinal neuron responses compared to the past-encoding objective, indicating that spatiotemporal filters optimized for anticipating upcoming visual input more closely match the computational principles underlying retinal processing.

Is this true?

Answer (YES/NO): NO